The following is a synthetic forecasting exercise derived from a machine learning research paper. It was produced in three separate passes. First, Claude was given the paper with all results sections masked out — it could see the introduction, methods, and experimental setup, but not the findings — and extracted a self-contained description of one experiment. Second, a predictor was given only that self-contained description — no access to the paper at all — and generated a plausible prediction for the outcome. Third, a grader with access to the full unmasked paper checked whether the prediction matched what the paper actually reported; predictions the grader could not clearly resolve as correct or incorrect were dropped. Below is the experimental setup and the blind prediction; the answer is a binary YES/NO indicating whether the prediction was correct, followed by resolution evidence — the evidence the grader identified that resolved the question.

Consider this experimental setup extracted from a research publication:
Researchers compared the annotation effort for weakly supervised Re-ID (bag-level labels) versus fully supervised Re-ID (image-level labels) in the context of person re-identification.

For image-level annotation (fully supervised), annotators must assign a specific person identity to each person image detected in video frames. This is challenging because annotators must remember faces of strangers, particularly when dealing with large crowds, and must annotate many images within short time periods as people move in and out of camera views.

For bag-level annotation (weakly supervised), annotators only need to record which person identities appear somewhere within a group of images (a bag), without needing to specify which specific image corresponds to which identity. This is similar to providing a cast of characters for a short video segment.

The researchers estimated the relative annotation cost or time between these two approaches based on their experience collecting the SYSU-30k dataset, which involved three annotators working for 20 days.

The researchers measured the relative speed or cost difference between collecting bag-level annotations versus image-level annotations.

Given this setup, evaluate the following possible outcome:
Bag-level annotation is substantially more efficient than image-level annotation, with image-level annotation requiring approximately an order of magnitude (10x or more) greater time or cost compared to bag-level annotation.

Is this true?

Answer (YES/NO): NO